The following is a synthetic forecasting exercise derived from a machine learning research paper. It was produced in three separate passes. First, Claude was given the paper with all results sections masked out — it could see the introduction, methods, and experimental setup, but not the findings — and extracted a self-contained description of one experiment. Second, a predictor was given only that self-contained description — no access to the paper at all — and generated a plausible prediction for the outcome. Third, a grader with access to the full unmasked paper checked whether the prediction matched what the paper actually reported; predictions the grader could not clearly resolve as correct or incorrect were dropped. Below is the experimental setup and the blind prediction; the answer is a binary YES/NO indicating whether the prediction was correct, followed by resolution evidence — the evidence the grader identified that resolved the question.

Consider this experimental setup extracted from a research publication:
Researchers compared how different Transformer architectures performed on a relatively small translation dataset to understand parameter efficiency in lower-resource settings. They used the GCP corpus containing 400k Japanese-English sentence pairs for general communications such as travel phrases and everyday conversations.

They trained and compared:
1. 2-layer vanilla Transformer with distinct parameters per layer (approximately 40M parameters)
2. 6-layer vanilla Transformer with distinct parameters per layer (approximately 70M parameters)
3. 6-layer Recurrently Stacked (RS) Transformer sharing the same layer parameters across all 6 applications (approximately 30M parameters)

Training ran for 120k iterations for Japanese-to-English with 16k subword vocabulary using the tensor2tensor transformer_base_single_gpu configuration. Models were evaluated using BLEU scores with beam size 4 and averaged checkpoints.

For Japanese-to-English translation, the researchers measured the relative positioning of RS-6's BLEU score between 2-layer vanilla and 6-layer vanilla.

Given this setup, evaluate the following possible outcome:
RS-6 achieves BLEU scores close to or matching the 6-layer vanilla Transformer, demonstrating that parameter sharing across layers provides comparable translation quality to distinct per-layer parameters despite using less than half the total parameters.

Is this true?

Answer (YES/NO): YES